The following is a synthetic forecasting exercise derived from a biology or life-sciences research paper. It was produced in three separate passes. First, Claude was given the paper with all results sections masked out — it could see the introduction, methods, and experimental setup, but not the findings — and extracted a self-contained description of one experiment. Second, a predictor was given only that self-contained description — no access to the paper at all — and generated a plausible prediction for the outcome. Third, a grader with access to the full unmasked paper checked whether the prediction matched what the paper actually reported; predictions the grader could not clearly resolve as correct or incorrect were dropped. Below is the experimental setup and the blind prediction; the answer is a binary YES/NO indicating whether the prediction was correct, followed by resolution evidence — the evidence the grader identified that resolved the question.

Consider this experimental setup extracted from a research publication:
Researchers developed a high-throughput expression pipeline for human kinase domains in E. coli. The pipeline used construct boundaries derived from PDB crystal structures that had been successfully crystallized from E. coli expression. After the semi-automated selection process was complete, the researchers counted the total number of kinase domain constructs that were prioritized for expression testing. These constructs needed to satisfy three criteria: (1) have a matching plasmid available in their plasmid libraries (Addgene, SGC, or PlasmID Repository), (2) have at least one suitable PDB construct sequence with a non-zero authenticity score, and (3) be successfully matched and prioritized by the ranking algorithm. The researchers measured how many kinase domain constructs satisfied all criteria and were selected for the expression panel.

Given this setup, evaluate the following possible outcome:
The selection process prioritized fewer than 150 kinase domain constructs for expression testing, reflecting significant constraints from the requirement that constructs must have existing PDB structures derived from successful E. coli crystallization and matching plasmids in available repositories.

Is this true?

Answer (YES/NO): YES